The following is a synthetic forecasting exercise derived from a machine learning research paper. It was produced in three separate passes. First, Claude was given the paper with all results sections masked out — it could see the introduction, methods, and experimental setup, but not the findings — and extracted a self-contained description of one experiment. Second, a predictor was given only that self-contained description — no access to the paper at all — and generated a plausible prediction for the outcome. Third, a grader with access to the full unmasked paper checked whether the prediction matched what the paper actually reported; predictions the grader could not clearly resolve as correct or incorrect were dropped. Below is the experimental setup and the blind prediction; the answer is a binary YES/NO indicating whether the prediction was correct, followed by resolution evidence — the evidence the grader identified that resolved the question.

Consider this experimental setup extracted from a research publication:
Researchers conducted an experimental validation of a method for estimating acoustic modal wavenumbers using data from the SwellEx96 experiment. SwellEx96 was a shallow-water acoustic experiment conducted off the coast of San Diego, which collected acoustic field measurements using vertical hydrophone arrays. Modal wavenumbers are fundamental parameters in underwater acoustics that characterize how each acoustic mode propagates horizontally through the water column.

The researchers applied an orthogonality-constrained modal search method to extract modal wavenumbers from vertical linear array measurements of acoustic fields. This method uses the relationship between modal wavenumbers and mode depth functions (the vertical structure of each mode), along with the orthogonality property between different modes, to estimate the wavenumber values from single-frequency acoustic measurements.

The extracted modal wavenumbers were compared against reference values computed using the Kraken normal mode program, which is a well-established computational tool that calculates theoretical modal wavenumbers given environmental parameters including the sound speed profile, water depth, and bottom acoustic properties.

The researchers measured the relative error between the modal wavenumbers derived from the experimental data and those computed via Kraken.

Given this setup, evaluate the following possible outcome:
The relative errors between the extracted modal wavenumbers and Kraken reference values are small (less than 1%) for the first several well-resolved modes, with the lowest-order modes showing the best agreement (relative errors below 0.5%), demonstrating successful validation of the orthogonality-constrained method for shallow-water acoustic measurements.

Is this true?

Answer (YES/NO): YES